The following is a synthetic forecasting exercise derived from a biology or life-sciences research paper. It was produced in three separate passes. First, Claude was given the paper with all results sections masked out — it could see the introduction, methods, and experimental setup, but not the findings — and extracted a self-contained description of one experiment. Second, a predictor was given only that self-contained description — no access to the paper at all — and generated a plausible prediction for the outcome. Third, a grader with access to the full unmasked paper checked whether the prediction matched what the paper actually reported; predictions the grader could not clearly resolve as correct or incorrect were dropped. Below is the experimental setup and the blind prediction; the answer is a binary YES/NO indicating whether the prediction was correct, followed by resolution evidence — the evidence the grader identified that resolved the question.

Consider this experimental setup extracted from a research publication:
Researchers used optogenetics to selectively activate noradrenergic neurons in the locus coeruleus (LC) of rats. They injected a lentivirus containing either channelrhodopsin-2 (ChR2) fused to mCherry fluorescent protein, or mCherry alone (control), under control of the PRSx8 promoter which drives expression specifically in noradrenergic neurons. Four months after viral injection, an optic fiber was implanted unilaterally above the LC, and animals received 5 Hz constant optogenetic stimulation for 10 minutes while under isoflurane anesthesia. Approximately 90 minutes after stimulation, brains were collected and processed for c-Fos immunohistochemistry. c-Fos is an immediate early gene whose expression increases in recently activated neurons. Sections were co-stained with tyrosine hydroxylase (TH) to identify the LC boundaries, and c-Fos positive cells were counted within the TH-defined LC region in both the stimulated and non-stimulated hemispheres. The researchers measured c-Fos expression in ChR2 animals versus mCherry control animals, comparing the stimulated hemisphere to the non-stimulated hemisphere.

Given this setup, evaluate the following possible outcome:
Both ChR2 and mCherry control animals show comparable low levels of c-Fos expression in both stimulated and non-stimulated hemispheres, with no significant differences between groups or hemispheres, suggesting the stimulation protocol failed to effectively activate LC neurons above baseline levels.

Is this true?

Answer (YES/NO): NO